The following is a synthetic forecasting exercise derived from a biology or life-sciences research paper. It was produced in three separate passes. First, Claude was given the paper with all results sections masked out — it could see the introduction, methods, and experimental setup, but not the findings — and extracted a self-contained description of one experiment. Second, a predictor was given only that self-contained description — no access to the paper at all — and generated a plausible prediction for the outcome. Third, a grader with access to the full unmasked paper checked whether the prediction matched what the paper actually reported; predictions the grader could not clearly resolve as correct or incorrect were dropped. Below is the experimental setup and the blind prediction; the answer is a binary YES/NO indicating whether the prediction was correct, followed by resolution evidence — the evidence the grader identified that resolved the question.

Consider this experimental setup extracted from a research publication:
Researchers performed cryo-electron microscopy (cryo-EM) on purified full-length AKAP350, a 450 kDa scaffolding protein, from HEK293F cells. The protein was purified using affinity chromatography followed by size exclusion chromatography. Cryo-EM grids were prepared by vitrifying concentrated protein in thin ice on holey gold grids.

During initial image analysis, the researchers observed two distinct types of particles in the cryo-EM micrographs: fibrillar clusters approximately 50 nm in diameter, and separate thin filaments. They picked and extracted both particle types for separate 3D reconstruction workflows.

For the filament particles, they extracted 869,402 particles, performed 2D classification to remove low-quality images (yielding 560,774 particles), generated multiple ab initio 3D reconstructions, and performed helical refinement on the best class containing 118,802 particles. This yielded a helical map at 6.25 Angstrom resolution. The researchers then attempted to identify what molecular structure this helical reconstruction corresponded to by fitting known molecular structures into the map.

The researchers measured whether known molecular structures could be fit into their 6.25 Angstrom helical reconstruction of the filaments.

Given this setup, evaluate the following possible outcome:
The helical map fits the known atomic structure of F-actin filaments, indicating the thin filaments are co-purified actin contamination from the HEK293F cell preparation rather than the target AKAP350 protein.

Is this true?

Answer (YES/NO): NO